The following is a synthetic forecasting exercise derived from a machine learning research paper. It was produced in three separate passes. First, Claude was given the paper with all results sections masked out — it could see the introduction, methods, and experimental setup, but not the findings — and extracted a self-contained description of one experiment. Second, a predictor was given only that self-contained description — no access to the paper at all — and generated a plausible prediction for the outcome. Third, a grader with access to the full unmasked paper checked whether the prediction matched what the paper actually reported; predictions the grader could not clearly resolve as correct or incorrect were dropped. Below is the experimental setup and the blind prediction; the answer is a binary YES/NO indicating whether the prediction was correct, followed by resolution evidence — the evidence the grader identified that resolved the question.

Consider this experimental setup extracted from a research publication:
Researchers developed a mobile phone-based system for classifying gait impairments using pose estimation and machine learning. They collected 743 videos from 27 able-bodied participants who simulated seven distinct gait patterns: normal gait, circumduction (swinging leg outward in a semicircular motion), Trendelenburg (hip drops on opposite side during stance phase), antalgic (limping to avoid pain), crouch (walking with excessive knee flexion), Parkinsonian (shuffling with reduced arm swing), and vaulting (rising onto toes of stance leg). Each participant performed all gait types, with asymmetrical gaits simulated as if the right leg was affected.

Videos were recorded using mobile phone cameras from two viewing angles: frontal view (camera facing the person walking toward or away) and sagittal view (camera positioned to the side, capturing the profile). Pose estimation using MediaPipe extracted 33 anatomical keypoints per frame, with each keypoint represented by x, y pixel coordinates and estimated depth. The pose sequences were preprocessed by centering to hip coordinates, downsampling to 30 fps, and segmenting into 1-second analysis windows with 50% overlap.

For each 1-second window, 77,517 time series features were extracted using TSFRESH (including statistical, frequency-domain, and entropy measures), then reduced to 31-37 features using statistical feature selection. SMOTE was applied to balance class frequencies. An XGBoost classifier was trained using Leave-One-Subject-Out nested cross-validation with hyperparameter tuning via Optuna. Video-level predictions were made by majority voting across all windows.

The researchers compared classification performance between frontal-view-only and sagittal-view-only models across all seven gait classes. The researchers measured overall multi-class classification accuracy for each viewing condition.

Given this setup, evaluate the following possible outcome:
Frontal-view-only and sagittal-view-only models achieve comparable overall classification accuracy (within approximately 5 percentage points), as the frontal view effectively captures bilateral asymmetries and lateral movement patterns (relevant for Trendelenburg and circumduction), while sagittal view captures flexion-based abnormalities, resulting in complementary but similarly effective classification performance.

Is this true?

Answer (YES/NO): NO